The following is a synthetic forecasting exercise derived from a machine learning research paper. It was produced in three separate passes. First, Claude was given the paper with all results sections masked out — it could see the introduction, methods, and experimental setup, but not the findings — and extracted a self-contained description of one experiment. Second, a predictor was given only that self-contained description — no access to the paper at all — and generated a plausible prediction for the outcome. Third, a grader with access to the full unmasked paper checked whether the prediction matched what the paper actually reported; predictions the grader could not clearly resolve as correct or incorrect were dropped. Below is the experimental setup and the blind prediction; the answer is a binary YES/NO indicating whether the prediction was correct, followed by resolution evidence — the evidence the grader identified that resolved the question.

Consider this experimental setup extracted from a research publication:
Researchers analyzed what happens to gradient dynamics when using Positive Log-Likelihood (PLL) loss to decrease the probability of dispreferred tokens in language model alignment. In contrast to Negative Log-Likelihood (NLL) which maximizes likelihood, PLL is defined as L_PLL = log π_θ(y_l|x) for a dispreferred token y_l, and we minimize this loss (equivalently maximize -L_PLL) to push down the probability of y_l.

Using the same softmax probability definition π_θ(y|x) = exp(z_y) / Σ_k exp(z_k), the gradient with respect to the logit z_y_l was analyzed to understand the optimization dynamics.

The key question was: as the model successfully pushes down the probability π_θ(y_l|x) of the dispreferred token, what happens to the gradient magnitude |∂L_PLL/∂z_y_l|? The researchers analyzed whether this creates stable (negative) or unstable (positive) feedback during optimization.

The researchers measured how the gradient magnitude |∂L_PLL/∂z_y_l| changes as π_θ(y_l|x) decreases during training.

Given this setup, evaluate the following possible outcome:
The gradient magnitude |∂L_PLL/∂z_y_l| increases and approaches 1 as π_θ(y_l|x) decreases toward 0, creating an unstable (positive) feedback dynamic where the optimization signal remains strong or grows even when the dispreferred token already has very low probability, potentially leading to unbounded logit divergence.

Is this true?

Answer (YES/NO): YES